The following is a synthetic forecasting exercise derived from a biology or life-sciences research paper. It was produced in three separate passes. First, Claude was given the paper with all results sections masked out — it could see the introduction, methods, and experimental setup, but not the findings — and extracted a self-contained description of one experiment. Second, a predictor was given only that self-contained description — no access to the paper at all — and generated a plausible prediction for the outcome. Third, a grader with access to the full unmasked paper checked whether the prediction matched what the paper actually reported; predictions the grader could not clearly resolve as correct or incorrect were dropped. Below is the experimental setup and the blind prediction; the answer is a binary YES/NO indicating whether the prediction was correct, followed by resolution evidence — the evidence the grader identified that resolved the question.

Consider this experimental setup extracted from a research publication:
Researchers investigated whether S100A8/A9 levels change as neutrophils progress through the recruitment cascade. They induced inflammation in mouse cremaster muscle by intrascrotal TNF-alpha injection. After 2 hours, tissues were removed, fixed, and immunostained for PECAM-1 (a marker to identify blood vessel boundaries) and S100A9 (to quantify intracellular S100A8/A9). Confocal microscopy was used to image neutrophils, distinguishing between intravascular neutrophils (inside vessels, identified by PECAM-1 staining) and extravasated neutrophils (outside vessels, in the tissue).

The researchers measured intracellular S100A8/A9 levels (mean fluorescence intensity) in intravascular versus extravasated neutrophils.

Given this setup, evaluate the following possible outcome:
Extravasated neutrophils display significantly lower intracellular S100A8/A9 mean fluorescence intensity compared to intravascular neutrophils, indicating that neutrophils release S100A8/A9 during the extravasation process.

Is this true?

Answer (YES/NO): NO